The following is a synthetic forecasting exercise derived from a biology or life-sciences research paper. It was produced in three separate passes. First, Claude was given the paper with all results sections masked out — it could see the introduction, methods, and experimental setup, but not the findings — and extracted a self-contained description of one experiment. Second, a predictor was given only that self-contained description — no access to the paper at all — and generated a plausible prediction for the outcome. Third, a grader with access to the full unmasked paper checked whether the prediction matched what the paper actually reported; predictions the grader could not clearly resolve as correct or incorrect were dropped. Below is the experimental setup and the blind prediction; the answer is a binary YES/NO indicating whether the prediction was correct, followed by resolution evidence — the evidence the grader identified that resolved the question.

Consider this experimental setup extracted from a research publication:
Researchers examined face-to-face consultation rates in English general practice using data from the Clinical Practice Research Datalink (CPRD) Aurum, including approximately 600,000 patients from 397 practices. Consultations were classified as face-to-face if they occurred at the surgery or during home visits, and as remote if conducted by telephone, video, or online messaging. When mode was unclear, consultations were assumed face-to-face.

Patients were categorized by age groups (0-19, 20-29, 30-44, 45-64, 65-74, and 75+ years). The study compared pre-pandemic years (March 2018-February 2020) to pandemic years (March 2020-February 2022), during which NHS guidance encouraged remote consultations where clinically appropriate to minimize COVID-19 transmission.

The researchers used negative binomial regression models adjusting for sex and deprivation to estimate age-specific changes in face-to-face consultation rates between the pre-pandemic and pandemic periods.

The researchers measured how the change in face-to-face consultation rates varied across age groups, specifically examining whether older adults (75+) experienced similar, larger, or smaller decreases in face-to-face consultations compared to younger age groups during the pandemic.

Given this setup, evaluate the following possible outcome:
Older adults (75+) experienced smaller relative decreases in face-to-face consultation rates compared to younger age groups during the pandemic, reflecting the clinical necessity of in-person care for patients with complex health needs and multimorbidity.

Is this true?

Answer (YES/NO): YES